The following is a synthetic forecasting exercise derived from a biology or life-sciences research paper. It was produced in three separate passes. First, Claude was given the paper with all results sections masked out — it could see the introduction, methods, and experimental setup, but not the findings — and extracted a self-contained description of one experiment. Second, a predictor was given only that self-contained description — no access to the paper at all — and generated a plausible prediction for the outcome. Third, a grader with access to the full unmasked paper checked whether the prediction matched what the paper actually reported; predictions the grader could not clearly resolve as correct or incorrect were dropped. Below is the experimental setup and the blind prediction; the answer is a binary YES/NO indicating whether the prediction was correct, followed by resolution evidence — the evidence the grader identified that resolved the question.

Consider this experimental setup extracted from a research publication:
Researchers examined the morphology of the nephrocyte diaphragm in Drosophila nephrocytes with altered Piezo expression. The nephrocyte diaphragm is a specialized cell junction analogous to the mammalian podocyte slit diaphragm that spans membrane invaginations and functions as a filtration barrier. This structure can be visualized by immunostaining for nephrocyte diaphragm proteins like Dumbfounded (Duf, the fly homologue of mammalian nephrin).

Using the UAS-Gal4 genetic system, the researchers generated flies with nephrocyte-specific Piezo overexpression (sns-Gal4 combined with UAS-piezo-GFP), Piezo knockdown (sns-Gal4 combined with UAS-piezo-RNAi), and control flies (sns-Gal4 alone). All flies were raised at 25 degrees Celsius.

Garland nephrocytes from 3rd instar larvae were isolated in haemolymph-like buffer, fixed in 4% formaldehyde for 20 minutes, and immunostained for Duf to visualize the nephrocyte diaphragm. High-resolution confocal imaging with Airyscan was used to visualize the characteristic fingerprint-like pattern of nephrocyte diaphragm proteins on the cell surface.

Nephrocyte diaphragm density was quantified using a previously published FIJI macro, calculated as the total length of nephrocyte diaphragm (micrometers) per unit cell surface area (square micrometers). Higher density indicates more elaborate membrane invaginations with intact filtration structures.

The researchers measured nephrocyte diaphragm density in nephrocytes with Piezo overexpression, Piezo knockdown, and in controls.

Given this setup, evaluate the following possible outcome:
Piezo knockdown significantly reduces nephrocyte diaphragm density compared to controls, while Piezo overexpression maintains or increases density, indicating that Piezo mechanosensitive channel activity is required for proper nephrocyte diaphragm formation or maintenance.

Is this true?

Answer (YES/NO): NO